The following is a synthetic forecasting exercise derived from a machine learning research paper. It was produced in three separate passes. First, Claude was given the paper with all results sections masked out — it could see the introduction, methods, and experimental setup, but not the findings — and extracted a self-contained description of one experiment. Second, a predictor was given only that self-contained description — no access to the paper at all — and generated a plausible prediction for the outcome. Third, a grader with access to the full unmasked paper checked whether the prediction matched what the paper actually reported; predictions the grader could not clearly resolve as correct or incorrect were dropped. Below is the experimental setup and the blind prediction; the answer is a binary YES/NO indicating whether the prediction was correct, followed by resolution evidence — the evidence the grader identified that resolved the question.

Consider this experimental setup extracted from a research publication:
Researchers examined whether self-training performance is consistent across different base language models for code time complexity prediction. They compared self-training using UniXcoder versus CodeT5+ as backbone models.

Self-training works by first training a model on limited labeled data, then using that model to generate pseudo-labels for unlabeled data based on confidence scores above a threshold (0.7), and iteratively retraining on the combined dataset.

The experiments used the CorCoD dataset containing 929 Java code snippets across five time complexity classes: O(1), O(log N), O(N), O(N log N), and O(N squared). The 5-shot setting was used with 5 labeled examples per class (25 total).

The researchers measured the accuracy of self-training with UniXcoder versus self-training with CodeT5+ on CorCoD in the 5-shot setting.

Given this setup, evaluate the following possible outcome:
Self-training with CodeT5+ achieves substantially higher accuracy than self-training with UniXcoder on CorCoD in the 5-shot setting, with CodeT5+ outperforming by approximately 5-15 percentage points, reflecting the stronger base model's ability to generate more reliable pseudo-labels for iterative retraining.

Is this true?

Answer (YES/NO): NO